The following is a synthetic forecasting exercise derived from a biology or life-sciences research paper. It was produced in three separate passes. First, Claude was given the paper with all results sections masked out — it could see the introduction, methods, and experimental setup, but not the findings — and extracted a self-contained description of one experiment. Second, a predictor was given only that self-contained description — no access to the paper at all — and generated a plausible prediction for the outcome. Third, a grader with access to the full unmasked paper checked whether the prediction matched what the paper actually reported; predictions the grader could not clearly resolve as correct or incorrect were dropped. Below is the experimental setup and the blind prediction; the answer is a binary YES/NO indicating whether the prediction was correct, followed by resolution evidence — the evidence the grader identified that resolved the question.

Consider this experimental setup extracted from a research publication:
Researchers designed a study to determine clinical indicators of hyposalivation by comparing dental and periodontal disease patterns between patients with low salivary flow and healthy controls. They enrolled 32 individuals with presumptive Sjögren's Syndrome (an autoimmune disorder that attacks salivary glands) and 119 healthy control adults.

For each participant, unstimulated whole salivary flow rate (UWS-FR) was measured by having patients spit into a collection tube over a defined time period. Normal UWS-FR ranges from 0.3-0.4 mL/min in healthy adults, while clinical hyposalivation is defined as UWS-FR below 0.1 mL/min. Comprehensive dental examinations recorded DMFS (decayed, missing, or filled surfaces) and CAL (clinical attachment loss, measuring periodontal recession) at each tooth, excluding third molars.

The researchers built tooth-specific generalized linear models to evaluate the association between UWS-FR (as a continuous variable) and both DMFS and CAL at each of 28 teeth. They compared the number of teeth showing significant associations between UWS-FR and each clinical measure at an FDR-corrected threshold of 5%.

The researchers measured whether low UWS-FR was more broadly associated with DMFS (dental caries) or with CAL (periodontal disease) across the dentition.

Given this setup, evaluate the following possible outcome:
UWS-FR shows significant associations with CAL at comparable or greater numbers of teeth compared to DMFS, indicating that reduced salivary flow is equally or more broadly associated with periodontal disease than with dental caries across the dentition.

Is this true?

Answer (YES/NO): NO